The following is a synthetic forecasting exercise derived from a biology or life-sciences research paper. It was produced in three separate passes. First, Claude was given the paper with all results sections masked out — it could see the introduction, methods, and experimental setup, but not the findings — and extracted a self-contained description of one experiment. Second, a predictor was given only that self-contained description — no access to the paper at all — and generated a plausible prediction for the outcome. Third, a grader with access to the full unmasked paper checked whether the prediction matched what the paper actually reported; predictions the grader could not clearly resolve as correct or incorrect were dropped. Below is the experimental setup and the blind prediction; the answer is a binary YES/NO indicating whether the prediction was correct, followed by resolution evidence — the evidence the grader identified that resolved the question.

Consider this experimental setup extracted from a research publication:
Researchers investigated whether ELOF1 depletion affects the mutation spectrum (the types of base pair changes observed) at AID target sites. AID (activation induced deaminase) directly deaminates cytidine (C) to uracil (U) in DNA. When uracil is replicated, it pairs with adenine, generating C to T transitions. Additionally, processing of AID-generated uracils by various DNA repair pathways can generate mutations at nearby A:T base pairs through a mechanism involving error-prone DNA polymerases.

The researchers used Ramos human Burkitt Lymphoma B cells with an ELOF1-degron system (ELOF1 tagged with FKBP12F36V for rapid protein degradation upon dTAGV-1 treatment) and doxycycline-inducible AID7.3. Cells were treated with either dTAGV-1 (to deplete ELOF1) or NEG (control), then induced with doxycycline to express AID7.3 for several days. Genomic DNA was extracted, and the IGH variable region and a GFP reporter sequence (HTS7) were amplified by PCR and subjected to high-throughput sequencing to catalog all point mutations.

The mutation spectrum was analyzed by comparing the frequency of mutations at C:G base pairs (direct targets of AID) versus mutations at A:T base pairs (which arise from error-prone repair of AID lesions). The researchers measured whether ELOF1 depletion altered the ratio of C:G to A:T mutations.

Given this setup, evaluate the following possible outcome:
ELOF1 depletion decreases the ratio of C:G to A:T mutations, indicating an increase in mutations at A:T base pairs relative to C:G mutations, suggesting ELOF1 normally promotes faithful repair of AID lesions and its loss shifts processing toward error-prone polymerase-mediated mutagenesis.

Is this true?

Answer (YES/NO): NO